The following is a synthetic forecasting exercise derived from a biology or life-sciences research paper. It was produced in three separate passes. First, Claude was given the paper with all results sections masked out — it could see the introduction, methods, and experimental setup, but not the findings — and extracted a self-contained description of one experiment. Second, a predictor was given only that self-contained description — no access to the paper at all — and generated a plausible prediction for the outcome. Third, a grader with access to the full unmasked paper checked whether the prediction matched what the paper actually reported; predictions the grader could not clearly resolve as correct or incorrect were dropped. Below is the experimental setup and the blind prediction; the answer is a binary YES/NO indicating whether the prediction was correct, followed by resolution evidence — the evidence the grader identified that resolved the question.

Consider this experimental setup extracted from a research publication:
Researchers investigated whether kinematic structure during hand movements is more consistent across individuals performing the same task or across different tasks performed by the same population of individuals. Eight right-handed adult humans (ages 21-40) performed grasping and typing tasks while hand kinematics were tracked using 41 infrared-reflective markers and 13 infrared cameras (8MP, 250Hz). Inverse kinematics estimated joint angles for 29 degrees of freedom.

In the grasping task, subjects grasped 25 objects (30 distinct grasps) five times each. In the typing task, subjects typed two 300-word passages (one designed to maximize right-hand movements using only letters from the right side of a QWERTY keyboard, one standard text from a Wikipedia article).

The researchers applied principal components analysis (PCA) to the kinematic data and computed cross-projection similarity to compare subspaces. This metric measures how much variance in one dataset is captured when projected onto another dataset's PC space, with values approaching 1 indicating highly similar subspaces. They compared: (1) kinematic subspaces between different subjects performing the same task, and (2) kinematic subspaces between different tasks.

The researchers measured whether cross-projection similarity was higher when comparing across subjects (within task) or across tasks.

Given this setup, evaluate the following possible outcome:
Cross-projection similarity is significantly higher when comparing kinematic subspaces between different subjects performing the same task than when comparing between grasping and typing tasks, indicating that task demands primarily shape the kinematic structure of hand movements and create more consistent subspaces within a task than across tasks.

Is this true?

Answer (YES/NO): YES